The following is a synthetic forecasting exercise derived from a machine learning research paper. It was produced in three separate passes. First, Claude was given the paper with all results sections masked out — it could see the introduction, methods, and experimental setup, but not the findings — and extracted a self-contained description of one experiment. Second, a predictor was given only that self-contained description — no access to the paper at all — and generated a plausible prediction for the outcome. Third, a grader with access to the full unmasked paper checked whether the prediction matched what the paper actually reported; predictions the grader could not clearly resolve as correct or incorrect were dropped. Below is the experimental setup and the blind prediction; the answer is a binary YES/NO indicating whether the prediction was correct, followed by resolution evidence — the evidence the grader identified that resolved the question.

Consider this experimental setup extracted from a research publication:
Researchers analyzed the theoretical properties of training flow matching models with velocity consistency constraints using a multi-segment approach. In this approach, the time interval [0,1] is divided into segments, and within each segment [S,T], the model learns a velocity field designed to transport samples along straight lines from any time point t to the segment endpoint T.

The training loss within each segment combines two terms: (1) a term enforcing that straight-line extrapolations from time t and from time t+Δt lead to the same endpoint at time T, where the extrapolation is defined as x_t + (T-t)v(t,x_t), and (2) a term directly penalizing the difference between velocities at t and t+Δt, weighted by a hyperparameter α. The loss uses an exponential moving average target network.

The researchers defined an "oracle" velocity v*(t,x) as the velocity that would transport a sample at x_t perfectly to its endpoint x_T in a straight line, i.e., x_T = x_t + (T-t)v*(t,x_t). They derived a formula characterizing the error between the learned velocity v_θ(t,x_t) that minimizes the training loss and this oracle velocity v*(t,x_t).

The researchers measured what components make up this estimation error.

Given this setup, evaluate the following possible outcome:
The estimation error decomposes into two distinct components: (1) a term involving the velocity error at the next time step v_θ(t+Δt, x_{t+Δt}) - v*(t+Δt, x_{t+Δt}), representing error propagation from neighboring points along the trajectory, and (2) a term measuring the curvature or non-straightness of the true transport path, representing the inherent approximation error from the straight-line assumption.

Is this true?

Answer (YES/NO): YES